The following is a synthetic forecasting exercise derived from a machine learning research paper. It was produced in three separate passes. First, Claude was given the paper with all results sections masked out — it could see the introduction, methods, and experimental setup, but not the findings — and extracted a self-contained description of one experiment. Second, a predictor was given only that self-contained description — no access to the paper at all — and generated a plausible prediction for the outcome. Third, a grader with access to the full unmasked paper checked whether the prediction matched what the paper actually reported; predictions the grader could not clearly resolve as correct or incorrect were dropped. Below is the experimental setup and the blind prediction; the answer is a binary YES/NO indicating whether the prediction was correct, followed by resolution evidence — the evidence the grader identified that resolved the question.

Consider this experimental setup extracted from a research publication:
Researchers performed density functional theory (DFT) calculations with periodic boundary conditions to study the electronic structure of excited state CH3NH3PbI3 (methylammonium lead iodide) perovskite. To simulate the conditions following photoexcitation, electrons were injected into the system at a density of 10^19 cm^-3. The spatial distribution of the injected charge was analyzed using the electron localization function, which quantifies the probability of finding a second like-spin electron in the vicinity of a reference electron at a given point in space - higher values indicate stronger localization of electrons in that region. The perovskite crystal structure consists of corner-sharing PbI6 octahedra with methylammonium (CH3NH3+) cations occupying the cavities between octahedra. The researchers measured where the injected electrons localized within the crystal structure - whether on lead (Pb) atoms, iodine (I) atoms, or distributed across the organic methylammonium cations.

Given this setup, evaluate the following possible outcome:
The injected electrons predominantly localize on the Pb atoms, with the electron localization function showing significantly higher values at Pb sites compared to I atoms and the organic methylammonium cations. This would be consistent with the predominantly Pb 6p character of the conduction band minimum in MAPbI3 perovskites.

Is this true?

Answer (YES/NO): YES